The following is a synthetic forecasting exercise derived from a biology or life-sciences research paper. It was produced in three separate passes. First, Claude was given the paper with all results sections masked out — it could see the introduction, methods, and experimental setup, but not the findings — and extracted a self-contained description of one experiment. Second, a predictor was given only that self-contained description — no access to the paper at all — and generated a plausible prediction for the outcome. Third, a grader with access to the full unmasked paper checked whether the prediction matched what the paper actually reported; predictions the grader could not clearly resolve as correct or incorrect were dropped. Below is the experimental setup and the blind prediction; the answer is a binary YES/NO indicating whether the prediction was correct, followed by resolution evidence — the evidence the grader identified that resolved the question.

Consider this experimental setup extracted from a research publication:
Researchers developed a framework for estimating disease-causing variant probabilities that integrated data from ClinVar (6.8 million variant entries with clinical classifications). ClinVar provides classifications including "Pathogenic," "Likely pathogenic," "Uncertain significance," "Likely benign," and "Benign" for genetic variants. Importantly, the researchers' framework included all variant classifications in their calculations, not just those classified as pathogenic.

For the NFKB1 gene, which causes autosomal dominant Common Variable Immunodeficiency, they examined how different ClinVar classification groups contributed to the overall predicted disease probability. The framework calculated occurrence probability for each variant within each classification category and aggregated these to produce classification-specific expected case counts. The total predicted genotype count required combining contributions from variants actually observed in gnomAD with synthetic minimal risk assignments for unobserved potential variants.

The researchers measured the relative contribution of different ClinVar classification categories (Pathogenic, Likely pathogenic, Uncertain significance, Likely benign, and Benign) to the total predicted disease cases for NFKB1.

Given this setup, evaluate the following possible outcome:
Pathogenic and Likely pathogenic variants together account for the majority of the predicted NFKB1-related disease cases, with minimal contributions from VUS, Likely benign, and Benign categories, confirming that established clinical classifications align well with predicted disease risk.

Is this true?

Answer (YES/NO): NO